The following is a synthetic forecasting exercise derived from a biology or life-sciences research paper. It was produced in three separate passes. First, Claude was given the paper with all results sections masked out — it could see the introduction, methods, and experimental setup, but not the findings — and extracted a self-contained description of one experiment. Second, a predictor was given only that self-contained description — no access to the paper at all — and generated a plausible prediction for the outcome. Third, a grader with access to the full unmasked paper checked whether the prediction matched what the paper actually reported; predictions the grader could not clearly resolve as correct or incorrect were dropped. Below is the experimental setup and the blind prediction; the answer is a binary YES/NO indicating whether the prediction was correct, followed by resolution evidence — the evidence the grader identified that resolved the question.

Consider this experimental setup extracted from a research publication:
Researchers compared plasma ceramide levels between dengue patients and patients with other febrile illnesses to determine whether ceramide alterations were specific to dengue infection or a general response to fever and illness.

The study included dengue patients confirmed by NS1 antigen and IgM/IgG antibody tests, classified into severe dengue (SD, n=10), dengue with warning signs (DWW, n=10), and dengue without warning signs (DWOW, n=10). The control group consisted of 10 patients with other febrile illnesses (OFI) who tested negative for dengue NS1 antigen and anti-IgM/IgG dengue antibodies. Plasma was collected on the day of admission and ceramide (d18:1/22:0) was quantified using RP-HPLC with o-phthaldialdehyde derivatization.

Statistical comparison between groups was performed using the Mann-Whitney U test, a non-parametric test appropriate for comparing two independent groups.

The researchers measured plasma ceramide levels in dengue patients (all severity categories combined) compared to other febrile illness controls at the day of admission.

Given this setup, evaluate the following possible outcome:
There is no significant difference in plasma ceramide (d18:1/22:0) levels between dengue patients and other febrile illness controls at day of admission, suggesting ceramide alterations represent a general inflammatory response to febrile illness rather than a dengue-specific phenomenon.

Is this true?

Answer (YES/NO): NO